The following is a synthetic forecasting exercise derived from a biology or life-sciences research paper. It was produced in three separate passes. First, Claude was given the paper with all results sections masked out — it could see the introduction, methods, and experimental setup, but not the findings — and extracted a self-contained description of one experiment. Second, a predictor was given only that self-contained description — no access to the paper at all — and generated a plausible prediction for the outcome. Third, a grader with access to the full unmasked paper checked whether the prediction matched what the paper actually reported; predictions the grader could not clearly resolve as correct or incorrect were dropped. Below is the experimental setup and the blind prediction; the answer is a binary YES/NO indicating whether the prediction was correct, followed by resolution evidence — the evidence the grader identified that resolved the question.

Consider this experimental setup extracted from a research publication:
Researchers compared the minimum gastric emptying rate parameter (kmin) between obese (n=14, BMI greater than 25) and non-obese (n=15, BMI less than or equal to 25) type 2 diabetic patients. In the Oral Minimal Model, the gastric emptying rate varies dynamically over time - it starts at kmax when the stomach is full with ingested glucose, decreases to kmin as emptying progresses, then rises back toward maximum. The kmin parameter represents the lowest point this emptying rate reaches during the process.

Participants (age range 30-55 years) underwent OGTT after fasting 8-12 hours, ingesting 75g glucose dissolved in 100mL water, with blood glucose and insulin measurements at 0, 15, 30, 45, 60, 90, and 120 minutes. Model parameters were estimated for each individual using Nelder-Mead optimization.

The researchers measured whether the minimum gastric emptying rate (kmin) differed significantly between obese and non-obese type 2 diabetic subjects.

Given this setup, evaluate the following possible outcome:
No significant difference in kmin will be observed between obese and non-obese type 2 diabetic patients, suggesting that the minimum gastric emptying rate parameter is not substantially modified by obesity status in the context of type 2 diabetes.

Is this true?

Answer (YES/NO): NO